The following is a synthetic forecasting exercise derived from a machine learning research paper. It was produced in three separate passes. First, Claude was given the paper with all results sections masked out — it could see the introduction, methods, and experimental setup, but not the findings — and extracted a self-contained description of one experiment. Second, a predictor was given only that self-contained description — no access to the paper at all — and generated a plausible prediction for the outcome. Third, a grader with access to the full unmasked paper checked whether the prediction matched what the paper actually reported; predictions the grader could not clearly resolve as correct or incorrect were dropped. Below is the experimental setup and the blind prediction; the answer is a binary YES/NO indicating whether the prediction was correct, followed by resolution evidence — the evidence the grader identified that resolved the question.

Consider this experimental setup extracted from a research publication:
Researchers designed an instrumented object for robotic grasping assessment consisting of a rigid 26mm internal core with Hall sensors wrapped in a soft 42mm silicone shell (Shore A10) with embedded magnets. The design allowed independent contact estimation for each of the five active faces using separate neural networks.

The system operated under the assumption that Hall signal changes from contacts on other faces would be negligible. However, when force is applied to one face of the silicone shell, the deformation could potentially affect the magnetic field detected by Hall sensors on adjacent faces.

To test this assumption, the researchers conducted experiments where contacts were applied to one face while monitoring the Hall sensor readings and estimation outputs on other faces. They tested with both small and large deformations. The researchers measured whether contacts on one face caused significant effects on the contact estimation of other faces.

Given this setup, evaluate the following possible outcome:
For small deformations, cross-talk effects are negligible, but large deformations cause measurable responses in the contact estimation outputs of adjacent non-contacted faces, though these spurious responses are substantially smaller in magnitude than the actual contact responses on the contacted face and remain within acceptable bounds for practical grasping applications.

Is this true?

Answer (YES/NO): NO